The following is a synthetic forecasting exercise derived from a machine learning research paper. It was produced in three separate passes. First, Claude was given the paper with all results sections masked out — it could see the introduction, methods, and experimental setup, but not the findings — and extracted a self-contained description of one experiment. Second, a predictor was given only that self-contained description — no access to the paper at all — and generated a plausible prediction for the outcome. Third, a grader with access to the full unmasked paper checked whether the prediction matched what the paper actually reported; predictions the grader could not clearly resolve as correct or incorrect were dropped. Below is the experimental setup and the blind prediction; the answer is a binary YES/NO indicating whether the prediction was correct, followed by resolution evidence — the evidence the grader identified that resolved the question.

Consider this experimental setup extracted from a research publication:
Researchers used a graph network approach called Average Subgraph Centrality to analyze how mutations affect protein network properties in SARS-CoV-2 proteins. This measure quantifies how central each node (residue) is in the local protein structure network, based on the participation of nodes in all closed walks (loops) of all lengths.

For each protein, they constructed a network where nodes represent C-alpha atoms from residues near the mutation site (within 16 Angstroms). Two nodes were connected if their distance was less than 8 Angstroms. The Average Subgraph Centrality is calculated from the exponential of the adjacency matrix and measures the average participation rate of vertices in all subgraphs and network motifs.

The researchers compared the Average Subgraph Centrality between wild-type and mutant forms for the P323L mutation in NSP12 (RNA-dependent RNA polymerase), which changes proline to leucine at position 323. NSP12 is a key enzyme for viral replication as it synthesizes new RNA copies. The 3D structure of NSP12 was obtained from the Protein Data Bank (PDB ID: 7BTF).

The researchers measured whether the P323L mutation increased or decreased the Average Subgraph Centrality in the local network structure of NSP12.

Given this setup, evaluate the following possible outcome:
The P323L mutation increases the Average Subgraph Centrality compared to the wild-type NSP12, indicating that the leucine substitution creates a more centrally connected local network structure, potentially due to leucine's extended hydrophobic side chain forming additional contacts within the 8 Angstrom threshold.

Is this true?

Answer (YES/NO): YES